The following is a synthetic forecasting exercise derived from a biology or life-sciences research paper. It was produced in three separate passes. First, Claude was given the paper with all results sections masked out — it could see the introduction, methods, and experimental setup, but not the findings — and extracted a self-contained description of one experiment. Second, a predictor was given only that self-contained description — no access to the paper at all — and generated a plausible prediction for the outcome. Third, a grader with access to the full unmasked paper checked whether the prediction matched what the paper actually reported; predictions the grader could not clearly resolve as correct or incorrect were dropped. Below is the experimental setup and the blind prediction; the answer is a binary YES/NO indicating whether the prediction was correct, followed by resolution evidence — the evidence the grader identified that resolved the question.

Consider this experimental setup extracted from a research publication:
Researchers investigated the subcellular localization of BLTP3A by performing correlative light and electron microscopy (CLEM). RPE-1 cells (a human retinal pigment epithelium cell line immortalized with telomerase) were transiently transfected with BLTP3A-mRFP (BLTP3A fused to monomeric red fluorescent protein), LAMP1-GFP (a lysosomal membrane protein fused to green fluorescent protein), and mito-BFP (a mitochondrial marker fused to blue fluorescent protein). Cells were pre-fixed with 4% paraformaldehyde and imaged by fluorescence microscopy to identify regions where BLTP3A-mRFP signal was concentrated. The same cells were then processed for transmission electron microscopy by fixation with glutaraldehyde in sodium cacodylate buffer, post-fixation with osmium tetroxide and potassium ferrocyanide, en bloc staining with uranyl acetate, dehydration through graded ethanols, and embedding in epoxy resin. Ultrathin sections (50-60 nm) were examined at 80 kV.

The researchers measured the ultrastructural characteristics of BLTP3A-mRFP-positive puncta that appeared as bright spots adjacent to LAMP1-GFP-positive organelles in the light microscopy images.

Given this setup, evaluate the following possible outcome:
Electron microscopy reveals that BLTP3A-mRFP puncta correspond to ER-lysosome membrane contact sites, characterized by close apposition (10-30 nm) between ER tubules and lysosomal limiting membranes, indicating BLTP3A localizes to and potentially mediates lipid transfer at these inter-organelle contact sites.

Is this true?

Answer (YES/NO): NO